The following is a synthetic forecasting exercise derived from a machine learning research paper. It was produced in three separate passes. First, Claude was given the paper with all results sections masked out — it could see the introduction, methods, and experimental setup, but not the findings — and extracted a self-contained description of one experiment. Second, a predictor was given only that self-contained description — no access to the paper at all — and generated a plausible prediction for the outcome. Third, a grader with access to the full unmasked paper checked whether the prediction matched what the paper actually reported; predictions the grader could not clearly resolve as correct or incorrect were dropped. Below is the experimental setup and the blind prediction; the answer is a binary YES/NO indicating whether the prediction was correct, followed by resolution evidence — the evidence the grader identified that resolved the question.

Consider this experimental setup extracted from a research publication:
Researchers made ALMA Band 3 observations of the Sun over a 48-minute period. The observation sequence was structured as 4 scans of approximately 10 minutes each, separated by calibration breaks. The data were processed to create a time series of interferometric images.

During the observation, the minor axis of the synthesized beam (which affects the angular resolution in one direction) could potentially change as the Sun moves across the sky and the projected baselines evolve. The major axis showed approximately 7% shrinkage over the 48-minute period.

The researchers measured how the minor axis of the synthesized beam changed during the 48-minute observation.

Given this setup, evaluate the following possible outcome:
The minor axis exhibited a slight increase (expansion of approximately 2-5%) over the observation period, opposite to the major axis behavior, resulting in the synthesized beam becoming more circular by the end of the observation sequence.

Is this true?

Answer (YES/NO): NO